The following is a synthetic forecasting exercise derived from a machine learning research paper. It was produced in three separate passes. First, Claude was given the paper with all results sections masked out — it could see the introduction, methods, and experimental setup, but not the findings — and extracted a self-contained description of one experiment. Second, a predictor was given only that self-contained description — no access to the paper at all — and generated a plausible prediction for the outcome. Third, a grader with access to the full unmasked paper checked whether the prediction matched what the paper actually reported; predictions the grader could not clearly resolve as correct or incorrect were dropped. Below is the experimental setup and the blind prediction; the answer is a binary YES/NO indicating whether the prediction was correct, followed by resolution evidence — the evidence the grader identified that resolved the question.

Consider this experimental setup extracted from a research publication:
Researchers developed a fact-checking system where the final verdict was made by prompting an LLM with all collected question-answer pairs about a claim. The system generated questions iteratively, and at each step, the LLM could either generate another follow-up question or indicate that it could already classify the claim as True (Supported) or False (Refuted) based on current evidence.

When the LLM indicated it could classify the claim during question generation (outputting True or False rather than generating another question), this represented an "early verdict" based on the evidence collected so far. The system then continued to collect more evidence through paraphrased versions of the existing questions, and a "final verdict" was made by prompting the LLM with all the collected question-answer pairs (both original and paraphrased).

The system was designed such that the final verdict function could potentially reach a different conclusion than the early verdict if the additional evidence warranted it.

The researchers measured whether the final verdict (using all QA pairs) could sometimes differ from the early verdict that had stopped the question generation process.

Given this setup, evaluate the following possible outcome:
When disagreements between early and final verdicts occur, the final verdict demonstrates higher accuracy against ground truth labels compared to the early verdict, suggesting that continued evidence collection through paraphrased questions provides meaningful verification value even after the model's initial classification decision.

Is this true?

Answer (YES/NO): YES